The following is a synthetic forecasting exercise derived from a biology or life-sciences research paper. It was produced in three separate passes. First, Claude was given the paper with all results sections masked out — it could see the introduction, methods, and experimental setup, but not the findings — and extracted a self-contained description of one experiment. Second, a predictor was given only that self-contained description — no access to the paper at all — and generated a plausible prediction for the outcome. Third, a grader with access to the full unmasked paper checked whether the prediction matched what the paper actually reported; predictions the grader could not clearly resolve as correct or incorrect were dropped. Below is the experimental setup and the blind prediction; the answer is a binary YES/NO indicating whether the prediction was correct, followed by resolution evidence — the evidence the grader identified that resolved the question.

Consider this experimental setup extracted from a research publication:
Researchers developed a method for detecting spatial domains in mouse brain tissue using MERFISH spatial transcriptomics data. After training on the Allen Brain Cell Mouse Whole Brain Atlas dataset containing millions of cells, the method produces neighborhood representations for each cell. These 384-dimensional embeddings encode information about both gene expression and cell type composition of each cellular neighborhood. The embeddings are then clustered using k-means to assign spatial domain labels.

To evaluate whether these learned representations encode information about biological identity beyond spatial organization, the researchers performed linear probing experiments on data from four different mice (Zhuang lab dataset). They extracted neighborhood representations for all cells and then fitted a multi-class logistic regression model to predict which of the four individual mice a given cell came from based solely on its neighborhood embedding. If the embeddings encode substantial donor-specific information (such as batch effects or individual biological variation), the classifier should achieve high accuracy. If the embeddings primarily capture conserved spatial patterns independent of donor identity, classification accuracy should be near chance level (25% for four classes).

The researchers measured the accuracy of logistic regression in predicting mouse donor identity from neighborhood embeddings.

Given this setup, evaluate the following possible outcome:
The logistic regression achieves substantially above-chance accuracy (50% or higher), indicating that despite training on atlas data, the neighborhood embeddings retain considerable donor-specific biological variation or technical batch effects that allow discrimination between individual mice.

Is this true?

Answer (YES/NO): YES